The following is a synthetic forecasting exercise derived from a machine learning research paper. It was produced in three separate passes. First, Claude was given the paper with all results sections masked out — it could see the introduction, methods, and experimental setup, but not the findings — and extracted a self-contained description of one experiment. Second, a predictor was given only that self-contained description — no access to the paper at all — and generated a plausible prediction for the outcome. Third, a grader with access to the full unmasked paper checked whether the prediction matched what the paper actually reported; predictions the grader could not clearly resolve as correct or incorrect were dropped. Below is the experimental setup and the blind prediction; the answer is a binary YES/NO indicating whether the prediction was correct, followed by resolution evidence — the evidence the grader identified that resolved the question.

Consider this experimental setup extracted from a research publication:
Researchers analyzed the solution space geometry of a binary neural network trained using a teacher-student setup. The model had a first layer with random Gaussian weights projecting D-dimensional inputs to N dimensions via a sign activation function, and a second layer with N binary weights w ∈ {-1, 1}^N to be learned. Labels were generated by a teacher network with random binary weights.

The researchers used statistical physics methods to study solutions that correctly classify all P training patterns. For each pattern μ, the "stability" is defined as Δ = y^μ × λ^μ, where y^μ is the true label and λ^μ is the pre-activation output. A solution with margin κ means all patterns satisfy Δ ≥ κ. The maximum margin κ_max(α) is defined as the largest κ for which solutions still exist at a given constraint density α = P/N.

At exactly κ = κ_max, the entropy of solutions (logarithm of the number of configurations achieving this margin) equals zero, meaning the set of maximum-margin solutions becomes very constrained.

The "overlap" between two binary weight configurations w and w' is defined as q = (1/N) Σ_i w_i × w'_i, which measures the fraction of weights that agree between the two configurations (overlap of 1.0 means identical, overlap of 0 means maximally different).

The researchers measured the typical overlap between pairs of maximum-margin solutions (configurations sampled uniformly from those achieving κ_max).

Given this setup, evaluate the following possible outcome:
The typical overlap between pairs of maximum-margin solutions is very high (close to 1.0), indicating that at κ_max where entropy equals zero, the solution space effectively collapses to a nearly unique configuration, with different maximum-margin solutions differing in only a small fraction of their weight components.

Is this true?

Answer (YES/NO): NO